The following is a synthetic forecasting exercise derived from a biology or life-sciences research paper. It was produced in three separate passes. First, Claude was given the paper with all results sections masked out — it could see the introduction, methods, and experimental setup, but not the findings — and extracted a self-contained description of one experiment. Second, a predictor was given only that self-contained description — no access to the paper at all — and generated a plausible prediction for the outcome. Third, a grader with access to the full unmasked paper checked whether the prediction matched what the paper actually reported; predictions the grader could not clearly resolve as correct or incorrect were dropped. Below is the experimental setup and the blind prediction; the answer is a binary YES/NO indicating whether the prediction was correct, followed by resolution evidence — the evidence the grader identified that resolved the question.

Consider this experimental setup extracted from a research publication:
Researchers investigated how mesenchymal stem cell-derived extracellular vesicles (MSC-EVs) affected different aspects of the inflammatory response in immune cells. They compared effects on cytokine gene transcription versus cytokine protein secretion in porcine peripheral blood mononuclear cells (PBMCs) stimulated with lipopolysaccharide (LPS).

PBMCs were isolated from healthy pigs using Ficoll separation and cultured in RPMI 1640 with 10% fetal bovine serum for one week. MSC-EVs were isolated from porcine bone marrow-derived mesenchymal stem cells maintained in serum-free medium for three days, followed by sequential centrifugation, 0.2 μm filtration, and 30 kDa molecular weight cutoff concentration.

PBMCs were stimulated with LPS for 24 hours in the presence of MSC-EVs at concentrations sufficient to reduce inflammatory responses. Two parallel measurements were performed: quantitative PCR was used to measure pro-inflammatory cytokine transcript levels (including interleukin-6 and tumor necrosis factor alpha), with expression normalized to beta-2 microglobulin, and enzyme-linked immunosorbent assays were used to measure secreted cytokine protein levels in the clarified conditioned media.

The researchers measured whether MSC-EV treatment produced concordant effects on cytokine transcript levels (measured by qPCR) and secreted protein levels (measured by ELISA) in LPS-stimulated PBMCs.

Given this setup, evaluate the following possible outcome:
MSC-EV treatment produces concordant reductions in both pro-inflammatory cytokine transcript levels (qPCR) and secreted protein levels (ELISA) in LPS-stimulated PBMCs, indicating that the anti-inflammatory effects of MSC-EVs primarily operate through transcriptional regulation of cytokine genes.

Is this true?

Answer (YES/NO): NO